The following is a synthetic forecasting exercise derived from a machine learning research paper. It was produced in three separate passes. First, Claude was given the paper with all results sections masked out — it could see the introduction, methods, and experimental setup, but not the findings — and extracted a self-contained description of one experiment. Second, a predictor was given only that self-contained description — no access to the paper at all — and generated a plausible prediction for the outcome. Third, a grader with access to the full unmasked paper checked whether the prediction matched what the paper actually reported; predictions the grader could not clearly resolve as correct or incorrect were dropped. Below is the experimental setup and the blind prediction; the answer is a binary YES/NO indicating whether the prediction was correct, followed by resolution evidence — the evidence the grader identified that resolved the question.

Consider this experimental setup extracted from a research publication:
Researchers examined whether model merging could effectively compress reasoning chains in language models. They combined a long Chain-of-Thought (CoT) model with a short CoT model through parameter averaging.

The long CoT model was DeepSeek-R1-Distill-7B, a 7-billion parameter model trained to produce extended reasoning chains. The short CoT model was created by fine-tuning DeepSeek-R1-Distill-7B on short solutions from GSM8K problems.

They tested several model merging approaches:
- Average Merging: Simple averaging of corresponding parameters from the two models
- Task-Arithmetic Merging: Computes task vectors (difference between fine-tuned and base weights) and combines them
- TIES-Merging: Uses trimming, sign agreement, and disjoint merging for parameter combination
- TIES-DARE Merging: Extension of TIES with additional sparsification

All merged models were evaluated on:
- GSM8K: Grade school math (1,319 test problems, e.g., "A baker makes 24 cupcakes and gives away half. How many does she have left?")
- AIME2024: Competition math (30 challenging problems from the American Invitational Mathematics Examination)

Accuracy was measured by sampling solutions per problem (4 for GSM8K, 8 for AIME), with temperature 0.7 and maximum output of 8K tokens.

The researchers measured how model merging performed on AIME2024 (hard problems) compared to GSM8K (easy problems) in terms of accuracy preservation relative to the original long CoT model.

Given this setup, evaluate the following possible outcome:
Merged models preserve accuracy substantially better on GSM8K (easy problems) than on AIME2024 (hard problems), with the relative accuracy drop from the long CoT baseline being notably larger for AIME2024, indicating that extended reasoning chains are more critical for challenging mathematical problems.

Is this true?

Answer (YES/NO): YES